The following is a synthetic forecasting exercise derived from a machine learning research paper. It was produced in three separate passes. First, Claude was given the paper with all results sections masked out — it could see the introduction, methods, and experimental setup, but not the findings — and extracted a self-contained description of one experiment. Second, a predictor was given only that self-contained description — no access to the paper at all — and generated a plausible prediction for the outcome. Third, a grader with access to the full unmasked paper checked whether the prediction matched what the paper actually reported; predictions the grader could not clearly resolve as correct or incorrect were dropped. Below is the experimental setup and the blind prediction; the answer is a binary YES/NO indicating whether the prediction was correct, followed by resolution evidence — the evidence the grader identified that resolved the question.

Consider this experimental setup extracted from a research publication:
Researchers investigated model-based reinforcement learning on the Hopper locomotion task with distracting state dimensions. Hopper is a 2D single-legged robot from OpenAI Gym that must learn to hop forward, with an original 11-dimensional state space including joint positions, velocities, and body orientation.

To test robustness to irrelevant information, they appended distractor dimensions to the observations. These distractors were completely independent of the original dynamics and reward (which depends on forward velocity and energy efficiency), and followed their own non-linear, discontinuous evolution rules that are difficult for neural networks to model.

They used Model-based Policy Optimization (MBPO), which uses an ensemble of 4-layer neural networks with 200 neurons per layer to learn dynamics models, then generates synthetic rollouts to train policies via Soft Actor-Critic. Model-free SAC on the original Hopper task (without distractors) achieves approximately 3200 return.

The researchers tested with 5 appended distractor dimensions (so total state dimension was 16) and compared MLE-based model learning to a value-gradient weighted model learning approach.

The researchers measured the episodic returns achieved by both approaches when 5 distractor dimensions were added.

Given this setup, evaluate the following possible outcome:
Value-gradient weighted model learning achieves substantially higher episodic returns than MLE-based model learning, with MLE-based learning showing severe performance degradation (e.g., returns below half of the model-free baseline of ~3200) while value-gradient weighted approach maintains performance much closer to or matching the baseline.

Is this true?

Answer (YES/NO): NO